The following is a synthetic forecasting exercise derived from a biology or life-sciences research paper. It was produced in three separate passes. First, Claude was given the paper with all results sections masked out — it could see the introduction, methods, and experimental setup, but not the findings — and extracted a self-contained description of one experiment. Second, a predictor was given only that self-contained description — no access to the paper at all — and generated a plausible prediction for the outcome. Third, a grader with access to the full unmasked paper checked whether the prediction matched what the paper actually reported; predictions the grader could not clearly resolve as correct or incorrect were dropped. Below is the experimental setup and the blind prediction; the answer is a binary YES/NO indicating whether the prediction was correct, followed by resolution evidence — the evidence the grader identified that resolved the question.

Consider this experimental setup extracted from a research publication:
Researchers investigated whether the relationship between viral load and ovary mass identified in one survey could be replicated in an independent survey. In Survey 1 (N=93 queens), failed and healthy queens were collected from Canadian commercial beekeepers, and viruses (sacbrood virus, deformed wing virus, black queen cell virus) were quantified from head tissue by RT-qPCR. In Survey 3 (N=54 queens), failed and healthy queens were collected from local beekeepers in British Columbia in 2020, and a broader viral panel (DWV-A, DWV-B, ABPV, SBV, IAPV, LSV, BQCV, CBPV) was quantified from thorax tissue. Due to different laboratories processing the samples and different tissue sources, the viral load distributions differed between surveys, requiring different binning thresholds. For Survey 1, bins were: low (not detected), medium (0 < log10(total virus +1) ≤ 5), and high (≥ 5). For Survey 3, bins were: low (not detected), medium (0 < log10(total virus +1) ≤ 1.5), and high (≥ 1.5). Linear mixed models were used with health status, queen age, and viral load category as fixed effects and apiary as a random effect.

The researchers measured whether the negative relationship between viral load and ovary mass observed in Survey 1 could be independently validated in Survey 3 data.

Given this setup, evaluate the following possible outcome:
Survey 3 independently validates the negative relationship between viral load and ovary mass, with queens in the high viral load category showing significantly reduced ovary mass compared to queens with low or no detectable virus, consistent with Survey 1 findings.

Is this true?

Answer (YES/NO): NO